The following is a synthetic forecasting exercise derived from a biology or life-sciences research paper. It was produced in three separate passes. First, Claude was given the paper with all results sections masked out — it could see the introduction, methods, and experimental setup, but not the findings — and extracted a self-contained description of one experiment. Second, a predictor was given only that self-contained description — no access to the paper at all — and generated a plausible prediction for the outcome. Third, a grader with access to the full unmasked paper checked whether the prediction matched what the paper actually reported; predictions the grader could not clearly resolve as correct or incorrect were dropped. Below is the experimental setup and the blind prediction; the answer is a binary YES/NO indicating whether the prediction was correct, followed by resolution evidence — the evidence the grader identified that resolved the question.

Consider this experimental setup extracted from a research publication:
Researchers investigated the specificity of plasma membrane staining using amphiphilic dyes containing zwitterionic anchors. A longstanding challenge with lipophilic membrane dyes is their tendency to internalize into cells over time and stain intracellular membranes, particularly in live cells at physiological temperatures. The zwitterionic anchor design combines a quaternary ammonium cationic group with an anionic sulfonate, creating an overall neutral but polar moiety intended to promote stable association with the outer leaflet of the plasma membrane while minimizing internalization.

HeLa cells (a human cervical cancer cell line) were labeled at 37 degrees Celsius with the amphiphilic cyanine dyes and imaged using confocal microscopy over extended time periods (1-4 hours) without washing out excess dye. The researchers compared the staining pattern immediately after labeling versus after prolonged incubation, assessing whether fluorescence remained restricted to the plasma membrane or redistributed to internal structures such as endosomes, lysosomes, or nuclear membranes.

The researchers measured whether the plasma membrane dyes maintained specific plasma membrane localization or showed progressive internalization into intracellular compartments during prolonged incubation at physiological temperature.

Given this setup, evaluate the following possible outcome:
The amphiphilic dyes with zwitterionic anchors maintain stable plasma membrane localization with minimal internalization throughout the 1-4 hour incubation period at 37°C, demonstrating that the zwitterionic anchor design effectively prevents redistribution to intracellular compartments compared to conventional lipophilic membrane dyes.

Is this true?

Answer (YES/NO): YES